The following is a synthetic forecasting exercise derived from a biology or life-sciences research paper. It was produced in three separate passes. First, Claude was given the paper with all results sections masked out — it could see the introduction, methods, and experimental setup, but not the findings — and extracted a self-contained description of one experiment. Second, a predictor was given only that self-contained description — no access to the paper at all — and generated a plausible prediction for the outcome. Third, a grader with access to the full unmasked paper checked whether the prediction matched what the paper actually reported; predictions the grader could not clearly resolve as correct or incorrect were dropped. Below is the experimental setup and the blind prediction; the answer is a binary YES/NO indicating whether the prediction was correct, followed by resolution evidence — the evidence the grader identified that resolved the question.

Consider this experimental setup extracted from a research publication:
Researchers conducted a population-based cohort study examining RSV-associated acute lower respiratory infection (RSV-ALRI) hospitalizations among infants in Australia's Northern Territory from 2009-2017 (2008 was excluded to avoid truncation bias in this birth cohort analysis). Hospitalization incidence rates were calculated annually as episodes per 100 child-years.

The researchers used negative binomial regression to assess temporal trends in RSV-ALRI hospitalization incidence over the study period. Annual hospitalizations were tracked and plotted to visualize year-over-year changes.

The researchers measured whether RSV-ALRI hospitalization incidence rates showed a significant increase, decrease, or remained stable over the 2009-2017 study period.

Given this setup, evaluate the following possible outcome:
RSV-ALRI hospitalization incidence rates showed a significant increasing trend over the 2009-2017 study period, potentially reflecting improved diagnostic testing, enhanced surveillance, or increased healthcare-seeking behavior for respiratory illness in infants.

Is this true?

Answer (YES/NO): NO